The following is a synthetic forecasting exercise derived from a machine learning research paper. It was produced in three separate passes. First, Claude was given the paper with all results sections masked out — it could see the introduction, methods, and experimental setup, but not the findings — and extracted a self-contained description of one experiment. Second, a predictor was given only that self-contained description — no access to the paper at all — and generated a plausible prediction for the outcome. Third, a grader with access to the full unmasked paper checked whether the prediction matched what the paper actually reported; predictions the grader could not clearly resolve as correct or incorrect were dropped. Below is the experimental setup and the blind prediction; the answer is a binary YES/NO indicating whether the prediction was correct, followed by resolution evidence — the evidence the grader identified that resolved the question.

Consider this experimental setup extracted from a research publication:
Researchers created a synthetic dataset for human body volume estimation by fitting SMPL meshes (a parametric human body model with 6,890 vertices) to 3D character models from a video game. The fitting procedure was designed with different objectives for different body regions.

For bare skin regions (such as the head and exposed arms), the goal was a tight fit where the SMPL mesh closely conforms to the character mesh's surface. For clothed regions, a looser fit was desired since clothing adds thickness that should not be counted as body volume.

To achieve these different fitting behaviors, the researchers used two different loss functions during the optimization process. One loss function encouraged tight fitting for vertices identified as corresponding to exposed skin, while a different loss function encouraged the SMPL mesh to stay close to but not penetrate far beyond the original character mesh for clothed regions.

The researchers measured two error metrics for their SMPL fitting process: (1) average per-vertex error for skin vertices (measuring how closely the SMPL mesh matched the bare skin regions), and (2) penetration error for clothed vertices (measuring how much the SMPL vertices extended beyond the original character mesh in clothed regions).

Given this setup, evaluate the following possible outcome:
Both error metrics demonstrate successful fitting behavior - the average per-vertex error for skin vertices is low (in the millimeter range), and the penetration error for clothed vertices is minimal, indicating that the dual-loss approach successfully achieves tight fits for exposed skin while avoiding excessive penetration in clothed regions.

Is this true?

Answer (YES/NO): YES